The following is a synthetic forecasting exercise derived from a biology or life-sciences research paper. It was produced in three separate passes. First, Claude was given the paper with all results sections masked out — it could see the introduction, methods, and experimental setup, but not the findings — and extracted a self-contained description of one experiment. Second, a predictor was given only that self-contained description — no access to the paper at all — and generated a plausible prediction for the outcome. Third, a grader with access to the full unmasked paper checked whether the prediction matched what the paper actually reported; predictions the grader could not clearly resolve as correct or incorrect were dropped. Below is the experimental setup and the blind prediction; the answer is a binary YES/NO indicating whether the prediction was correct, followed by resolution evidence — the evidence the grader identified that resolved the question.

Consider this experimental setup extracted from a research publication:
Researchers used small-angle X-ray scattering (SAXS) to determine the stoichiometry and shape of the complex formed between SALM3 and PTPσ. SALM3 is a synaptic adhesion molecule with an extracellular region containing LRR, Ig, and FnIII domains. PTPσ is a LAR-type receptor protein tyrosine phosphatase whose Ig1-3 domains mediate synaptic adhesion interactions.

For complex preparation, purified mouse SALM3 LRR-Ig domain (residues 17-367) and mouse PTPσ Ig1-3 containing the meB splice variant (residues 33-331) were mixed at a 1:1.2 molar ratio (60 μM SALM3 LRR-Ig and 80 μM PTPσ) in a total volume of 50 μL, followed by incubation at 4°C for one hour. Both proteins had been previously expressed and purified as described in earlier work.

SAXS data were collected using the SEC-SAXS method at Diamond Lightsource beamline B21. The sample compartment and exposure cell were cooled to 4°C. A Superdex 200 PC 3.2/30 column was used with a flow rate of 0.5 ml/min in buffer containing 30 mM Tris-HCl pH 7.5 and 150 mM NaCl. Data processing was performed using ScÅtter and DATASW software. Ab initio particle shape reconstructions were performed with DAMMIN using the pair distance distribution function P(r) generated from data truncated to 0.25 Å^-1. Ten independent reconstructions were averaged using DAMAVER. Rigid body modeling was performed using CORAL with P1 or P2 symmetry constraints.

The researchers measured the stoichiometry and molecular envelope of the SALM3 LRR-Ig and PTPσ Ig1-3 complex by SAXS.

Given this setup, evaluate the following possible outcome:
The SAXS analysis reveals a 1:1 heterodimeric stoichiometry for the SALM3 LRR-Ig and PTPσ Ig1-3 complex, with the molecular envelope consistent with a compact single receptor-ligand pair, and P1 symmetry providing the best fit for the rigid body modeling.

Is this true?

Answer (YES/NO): NO